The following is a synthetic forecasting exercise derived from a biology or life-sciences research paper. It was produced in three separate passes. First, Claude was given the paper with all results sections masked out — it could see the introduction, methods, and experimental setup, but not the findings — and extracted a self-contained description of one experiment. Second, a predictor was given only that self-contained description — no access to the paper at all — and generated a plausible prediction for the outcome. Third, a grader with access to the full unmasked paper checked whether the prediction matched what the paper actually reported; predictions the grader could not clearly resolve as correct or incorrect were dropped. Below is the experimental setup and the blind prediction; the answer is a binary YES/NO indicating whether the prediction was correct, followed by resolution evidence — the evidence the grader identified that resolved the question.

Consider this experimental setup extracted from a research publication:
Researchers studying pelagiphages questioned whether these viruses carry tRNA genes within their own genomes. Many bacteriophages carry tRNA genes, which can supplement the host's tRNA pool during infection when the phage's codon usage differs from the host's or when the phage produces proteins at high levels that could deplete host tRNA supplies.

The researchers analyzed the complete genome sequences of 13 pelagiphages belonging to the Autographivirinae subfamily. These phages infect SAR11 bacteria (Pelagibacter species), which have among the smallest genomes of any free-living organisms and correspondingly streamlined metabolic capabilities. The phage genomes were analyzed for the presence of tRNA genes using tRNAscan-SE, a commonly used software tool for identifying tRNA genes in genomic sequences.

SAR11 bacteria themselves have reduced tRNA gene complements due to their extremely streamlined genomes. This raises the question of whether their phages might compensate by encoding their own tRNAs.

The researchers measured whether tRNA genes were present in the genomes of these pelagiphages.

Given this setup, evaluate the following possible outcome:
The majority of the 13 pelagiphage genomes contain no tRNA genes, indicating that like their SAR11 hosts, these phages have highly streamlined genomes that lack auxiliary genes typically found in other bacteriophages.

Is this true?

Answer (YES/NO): NO